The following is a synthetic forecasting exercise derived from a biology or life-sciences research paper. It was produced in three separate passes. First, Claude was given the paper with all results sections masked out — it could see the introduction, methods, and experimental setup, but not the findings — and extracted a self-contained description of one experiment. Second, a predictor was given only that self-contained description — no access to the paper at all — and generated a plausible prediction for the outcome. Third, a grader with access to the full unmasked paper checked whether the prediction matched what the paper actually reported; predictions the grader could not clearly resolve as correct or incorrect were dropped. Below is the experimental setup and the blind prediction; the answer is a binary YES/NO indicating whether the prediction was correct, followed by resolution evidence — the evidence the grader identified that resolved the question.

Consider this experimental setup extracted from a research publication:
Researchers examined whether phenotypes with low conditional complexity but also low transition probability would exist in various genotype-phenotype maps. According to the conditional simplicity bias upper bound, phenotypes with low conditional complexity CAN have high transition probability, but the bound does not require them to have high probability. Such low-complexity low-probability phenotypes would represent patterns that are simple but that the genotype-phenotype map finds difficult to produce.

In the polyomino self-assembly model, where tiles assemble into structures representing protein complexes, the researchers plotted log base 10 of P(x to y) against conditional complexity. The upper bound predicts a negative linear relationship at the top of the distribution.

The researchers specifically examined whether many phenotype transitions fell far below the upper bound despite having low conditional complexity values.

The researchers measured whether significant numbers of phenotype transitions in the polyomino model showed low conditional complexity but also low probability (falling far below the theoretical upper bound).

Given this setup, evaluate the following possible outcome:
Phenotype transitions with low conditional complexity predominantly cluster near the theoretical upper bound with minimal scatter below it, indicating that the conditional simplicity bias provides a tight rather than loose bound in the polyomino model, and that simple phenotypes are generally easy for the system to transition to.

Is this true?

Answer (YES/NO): NO